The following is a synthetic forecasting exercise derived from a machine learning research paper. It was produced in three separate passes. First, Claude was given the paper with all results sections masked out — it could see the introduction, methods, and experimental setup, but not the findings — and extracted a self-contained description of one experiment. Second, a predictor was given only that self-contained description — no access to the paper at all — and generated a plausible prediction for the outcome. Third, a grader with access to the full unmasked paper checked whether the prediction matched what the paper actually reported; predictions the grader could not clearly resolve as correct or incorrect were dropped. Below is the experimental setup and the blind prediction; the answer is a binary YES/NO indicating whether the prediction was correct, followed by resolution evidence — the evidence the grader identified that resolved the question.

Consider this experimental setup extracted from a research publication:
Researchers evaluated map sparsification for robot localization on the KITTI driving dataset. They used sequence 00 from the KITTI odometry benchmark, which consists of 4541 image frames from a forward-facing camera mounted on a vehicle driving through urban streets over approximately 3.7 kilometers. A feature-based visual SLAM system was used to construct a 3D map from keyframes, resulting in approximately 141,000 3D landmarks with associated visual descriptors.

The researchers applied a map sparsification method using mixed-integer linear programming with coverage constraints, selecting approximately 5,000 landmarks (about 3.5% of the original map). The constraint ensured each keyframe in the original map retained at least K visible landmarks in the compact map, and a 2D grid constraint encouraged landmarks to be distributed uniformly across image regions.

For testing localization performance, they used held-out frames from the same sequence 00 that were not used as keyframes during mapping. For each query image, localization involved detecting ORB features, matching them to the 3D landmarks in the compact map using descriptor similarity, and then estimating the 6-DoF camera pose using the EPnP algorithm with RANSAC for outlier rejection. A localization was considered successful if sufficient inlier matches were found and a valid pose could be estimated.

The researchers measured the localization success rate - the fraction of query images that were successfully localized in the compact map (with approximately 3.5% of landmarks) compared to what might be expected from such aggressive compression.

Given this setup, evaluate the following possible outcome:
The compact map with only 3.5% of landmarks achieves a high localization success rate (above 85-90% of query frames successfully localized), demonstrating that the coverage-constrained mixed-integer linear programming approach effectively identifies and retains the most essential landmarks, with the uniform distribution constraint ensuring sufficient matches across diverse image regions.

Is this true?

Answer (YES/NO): YES